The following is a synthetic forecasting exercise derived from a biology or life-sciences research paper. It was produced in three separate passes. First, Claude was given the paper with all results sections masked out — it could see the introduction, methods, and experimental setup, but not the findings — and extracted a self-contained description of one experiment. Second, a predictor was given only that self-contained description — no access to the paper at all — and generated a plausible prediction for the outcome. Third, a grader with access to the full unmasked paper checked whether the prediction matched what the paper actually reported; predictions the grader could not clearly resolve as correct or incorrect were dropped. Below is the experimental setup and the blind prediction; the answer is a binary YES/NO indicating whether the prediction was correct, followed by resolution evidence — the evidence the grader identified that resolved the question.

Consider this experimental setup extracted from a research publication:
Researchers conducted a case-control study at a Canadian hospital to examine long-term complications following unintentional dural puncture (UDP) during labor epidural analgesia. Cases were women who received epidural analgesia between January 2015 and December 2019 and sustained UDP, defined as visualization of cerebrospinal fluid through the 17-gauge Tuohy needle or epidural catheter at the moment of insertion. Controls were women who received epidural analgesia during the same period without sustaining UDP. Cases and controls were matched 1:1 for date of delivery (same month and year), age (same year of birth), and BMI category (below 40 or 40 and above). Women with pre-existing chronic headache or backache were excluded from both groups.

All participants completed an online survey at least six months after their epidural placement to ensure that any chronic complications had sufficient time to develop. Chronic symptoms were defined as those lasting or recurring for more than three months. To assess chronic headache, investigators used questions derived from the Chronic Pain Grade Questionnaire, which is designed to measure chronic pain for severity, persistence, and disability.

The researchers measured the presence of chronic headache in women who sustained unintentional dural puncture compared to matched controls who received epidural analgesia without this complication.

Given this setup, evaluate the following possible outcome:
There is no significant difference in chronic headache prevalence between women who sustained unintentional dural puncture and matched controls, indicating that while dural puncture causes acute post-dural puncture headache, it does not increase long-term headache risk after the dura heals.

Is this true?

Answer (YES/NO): NO